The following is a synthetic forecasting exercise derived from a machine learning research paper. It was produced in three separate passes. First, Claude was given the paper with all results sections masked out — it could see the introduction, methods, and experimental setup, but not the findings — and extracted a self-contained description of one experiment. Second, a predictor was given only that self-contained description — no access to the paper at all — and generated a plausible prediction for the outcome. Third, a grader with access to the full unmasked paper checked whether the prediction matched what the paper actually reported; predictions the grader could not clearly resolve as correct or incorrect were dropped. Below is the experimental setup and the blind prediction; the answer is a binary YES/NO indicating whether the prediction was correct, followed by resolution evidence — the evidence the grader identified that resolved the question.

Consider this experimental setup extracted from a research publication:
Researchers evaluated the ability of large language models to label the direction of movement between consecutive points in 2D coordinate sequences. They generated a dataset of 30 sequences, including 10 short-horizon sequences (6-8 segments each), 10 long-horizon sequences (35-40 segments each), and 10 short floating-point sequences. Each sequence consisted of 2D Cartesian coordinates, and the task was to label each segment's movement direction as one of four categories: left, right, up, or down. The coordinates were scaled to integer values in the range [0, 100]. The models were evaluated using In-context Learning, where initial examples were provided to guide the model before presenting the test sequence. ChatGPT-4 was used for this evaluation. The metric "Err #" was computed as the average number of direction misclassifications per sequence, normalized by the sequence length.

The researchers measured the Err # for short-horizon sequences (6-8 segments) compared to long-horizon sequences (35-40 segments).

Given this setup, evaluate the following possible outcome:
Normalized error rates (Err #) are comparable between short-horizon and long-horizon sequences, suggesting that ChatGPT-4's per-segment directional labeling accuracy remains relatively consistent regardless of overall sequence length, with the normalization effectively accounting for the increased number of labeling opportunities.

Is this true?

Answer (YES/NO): NO